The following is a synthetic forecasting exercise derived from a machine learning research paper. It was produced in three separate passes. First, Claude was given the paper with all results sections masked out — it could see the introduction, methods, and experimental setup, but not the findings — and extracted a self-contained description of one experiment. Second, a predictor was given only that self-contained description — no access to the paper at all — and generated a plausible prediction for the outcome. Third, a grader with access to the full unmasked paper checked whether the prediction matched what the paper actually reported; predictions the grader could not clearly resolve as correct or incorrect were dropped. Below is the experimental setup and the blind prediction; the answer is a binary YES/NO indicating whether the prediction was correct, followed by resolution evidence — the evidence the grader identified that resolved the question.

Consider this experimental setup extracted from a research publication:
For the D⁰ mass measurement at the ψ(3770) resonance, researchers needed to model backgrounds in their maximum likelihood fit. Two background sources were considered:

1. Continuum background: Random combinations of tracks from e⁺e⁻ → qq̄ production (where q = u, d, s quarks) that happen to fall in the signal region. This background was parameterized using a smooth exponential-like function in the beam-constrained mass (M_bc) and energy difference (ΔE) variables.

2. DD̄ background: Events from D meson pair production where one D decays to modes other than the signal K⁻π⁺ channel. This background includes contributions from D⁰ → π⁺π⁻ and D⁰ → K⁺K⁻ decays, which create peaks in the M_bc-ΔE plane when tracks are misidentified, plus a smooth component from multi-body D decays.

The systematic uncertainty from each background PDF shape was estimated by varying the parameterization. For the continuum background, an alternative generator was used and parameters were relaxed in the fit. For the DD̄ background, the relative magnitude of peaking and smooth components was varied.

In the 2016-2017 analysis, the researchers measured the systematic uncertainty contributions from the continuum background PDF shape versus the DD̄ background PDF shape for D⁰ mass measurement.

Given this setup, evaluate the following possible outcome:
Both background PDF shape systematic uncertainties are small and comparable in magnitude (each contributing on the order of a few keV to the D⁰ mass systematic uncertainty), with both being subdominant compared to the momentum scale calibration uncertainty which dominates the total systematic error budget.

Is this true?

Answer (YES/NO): NO